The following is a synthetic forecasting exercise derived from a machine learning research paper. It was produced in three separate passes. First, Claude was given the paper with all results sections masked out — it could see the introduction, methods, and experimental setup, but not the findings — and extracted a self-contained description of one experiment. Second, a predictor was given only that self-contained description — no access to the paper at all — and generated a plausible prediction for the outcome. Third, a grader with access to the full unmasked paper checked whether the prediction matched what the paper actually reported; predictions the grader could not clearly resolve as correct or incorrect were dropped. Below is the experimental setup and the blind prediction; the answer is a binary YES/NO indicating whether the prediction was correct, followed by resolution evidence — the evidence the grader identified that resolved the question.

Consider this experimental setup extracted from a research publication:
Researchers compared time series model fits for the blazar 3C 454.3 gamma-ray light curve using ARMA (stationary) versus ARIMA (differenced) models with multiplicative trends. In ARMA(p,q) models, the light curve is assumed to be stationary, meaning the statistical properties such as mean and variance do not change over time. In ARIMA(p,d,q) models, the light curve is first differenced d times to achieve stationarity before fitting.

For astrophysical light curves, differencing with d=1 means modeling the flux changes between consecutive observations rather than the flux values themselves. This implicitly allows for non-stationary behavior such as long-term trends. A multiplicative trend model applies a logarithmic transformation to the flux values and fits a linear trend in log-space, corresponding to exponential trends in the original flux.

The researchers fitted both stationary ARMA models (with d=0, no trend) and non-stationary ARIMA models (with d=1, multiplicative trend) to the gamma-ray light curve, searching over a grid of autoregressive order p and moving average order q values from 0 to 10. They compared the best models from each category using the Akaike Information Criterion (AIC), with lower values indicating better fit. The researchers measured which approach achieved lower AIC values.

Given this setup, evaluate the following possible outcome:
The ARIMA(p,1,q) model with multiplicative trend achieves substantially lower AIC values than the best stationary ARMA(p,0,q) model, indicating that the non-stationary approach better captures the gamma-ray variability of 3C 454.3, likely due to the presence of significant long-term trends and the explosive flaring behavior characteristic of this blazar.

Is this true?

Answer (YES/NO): YES